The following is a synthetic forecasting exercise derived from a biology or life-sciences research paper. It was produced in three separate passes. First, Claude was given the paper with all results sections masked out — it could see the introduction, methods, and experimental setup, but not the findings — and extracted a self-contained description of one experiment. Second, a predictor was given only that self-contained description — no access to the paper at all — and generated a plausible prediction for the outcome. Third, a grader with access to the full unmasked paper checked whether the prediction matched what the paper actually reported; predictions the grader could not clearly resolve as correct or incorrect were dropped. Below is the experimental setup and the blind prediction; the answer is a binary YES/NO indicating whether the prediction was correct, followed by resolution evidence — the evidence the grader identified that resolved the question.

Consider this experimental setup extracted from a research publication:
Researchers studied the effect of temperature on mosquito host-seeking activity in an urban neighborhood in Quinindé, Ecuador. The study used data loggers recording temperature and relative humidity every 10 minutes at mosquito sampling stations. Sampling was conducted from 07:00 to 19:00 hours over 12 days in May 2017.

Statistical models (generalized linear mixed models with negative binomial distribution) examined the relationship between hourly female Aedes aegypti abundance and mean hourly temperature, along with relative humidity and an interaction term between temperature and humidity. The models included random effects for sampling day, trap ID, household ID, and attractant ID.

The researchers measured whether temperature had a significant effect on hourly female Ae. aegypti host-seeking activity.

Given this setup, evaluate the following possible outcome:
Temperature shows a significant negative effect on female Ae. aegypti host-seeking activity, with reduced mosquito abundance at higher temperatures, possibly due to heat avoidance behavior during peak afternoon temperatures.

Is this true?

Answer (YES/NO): NO